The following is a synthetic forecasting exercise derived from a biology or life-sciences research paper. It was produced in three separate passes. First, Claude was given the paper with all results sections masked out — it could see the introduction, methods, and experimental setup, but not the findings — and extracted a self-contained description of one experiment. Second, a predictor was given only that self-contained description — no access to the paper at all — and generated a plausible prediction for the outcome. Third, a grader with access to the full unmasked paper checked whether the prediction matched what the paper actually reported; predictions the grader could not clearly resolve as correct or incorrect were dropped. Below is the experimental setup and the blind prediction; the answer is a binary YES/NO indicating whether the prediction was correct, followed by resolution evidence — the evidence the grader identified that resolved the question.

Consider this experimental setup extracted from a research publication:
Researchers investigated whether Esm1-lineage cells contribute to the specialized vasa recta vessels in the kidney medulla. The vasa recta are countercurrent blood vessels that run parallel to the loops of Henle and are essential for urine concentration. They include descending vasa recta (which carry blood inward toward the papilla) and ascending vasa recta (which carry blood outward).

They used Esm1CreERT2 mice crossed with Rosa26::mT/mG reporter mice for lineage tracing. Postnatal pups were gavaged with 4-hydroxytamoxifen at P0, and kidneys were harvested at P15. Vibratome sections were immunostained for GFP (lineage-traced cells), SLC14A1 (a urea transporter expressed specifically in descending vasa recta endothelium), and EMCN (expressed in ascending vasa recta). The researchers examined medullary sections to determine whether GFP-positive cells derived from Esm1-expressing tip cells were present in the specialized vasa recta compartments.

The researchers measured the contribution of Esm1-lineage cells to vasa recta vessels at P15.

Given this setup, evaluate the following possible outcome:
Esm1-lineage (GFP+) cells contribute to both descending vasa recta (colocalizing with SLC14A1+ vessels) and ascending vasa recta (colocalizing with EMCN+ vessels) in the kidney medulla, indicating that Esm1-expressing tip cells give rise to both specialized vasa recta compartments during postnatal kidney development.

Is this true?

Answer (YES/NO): NO